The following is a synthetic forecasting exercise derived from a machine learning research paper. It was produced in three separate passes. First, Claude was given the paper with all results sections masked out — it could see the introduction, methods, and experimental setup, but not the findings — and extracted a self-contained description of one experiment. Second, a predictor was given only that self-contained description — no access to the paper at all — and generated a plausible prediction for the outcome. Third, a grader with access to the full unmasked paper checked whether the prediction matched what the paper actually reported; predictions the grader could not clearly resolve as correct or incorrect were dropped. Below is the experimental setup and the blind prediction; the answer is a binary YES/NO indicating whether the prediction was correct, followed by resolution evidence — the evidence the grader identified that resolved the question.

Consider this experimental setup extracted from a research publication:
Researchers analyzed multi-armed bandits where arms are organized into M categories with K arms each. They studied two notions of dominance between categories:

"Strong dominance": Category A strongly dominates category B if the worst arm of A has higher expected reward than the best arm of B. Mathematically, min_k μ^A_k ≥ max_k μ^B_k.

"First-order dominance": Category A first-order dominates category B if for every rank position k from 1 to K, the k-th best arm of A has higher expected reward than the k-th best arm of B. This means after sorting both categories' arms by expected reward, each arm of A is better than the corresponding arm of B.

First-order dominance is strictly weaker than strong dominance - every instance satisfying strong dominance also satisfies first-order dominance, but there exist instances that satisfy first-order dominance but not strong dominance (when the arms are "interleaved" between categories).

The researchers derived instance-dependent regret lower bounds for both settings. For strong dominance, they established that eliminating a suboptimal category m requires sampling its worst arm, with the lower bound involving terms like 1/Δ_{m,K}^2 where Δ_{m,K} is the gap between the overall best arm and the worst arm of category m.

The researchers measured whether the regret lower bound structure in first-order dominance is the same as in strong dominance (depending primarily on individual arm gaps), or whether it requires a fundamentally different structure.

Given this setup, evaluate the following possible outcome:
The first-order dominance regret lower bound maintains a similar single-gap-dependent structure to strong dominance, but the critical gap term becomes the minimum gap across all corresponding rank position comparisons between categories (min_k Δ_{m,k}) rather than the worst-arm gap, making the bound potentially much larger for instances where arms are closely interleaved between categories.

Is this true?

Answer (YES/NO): NO